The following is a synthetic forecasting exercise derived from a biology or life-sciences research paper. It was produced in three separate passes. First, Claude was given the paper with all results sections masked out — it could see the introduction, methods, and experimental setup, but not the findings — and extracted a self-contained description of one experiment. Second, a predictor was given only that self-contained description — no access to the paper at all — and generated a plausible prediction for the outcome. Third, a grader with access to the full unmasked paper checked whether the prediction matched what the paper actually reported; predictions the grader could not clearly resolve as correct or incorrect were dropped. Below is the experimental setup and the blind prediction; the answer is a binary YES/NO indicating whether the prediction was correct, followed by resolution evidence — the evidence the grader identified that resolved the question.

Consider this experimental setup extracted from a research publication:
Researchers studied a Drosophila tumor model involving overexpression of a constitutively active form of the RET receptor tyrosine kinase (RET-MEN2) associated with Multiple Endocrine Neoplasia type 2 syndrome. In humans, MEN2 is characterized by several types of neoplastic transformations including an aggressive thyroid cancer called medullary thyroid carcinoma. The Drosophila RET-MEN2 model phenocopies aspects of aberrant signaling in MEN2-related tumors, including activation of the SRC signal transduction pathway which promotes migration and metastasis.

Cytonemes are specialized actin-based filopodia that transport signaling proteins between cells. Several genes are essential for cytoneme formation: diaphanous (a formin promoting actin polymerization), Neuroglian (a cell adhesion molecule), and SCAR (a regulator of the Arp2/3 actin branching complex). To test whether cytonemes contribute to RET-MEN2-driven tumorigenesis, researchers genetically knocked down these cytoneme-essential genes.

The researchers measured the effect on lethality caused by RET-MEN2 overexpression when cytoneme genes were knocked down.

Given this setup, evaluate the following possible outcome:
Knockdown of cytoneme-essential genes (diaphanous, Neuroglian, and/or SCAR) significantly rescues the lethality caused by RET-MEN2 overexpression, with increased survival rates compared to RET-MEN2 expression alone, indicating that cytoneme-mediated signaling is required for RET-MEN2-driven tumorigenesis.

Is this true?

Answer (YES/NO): YES